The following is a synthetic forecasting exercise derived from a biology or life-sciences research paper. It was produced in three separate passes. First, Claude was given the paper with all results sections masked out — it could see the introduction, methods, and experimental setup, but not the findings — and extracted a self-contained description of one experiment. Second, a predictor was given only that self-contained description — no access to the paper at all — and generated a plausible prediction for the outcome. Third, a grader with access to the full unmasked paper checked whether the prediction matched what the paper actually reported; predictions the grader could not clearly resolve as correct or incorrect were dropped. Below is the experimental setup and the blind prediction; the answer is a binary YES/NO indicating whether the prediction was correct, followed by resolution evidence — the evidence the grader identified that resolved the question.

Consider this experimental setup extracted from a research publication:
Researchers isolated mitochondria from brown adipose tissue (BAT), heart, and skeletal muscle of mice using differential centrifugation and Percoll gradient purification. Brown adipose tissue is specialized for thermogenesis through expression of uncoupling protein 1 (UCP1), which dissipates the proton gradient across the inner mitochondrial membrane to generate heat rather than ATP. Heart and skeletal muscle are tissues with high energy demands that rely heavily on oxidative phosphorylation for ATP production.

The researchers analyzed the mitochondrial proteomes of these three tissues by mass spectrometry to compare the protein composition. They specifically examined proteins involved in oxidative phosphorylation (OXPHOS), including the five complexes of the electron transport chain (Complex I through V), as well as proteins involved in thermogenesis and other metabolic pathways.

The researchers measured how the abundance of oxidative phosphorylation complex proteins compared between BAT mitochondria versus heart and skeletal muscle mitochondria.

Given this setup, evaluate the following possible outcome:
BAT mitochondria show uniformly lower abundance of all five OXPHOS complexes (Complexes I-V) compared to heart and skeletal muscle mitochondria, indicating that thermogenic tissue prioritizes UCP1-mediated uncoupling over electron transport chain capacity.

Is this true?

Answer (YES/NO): NO